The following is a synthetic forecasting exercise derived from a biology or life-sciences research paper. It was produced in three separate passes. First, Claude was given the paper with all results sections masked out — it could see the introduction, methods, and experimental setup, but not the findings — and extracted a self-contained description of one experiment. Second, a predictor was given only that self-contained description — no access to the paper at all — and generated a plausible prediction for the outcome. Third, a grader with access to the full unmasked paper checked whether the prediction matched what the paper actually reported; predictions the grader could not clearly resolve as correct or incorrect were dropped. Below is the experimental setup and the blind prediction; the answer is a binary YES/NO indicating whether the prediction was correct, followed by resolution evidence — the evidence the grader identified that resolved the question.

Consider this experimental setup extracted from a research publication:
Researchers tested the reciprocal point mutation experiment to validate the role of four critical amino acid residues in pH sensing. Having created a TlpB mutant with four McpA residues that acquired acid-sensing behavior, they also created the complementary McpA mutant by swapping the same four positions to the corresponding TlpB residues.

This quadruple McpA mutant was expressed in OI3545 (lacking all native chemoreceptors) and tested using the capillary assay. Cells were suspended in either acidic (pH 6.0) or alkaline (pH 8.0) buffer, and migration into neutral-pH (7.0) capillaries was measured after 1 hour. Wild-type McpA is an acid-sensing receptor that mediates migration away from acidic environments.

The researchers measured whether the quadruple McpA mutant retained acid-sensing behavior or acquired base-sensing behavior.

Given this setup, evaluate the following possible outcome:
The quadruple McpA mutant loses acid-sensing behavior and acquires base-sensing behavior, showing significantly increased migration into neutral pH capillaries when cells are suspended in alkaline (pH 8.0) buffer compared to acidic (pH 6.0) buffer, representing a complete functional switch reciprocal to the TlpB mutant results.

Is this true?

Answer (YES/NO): NO